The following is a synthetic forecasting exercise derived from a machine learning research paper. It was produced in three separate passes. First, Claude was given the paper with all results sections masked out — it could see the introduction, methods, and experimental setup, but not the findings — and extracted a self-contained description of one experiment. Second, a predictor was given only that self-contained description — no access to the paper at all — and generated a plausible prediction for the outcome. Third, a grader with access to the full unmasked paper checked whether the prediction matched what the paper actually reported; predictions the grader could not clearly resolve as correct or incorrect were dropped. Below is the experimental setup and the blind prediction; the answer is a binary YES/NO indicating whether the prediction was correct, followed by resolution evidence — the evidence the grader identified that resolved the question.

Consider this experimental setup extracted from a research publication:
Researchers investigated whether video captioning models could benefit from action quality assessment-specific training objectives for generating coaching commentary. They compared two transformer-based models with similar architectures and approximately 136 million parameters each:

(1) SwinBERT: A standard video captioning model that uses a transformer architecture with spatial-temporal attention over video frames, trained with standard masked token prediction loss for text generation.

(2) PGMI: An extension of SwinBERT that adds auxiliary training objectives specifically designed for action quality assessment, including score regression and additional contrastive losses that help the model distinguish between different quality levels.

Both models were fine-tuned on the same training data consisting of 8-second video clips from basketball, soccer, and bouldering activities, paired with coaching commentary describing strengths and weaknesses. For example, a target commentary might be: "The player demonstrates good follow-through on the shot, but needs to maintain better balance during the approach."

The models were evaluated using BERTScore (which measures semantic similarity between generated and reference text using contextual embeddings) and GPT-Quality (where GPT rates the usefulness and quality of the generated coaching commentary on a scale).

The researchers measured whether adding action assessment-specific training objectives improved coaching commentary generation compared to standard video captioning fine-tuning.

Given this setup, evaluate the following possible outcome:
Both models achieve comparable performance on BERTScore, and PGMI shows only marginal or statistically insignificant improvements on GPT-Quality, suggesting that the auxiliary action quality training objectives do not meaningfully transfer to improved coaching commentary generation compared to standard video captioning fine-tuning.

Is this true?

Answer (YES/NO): NO